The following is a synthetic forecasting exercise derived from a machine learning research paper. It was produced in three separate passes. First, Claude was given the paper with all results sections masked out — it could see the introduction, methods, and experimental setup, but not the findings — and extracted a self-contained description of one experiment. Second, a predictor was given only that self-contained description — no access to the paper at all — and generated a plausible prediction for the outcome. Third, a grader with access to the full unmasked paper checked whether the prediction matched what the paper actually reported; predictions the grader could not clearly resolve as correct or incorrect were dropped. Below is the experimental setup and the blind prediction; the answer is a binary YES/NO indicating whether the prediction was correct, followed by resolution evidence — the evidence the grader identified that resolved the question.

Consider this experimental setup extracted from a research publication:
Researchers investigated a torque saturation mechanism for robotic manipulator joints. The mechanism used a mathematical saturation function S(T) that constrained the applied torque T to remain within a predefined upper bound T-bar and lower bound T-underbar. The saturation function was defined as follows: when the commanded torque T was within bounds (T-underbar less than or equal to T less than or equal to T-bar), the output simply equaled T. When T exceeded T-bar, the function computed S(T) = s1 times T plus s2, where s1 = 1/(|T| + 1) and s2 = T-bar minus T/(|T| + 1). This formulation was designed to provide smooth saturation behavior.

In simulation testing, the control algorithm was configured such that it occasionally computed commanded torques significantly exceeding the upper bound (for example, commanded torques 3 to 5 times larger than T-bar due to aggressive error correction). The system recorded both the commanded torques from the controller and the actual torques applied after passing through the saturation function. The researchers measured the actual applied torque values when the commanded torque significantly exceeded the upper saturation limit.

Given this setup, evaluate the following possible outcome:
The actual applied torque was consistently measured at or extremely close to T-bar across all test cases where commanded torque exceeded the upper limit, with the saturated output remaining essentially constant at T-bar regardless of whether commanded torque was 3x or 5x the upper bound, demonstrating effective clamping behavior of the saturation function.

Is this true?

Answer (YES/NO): YES